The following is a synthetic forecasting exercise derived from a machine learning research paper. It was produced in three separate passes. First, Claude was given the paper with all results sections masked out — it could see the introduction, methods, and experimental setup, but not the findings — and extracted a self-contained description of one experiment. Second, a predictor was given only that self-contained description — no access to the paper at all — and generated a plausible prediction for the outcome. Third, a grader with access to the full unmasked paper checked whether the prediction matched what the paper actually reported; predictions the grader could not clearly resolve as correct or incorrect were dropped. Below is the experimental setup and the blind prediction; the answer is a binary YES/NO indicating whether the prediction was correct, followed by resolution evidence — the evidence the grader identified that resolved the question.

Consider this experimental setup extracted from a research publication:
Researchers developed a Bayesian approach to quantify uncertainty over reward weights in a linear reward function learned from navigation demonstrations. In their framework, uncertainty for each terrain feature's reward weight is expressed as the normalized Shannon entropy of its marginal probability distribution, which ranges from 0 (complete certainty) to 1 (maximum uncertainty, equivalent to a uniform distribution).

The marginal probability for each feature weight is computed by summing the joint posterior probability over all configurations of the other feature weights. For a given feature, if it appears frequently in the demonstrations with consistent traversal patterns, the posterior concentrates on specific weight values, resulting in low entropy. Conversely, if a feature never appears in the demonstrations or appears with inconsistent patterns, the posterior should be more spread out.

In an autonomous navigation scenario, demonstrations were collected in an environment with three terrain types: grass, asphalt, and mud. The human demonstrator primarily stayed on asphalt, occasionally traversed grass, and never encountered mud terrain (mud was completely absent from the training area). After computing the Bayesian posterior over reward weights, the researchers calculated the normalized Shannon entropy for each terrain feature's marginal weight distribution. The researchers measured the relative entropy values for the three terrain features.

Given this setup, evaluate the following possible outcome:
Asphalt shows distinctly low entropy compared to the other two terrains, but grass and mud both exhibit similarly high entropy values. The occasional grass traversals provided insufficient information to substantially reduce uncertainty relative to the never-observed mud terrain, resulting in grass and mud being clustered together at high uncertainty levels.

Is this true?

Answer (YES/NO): YES